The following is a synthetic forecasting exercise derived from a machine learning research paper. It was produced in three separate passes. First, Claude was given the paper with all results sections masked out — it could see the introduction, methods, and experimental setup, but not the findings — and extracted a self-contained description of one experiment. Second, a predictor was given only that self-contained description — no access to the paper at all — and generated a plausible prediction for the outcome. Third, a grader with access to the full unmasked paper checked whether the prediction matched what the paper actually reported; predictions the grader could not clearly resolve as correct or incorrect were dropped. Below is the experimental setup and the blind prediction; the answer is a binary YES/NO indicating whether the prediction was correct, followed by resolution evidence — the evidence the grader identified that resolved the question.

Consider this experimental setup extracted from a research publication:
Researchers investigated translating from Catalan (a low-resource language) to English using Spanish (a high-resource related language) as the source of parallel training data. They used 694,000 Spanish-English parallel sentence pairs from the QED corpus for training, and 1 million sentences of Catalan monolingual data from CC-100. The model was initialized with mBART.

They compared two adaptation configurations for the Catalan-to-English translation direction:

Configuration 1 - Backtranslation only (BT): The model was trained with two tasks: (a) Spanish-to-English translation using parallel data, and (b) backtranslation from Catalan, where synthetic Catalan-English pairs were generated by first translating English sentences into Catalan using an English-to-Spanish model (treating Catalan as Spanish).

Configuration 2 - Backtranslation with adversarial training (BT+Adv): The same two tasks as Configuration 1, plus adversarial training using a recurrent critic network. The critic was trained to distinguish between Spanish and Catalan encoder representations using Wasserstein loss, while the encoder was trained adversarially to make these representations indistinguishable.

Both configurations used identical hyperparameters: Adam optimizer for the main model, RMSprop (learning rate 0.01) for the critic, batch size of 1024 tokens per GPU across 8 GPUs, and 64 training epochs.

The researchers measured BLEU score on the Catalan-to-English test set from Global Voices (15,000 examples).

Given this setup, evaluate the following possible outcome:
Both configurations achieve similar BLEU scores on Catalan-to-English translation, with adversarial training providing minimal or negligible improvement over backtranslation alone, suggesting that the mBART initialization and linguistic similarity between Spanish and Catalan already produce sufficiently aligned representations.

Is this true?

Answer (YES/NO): NO